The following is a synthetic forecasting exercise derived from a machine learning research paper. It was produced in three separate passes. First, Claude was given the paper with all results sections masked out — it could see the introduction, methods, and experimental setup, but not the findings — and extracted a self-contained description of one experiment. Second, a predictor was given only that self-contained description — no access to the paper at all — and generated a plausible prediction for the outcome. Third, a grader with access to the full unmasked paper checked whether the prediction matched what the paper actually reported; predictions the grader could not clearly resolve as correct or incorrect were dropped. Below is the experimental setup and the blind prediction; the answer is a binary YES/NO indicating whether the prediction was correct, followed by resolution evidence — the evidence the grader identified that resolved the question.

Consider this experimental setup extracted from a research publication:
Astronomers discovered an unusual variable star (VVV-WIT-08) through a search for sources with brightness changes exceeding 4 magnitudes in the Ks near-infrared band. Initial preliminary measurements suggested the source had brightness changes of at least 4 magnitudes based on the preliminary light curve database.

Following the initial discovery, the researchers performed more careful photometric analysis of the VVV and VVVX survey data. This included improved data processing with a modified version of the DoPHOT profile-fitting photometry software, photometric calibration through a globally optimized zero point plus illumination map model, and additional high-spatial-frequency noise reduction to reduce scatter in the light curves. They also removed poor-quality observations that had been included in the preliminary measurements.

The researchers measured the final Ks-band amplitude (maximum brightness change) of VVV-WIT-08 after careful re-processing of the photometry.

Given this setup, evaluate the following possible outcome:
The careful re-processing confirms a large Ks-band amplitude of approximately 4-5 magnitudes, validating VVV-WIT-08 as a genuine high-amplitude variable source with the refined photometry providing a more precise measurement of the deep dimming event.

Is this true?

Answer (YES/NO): NO